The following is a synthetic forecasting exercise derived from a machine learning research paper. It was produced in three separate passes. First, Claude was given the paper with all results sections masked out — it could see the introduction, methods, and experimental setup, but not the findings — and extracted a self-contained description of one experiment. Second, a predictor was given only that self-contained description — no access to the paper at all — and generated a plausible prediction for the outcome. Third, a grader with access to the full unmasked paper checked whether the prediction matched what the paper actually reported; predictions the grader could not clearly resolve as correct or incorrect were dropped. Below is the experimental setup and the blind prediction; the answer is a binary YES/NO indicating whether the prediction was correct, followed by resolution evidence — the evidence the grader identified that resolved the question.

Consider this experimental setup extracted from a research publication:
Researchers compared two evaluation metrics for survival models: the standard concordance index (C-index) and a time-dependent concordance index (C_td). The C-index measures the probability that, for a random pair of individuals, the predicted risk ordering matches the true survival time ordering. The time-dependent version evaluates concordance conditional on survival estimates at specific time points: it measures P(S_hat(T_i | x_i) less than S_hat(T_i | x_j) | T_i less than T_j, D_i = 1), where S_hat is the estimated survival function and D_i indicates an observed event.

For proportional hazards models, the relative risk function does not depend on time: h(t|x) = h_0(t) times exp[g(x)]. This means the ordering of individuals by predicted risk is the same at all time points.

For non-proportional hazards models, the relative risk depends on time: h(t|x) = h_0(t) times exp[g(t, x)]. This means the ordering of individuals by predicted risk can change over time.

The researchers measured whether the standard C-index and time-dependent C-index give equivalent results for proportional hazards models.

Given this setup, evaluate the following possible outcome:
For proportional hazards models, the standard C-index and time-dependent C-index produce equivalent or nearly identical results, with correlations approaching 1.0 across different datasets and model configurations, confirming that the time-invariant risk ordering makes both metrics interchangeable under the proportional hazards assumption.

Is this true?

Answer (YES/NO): YES